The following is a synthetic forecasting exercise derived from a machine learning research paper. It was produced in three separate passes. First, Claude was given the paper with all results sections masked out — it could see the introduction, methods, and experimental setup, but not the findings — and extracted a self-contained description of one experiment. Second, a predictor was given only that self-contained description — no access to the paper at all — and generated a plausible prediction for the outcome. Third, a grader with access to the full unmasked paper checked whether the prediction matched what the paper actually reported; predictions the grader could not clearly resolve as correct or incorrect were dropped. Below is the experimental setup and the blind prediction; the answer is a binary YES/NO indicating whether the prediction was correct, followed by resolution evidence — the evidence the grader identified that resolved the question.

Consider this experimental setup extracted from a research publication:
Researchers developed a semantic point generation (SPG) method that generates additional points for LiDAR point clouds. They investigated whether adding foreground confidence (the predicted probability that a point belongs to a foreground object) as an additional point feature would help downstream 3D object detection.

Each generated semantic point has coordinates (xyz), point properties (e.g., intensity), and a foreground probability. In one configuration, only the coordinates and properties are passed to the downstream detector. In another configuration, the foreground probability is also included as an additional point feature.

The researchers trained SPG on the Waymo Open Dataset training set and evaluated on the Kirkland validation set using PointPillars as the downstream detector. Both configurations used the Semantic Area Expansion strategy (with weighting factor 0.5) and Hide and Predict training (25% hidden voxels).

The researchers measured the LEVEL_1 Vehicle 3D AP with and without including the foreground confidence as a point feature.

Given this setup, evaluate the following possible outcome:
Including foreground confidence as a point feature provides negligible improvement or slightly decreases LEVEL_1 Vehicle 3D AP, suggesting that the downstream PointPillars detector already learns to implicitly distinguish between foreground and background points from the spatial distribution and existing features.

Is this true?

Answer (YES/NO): NO